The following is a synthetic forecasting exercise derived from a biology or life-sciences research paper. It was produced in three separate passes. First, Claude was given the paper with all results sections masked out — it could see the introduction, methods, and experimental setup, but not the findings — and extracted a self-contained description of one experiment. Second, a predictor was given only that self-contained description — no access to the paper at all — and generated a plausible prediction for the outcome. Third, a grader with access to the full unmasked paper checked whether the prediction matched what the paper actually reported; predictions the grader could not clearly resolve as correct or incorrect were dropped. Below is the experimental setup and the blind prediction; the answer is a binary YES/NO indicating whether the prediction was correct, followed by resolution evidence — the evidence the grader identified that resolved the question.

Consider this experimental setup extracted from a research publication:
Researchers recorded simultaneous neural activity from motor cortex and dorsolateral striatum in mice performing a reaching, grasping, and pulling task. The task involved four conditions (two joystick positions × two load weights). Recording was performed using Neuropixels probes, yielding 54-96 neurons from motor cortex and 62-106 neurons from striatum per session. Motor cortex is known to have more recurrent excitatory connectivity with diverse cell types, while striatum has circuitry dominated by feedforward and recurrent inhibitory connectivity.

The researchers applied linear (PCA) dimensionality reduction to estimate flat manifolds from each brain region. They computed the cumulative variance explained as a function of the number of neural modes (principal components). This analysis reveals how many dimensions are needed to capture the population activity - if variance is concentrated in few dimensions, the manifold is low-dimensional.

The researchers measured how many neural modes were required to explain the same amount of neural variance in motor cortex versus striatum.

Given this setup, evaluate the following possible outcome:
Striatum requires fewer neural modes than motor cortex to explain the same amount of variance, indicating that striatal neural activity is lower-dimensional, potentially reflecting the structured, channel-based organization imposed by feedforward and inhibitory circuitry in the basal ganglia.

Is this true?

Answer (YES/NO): NO